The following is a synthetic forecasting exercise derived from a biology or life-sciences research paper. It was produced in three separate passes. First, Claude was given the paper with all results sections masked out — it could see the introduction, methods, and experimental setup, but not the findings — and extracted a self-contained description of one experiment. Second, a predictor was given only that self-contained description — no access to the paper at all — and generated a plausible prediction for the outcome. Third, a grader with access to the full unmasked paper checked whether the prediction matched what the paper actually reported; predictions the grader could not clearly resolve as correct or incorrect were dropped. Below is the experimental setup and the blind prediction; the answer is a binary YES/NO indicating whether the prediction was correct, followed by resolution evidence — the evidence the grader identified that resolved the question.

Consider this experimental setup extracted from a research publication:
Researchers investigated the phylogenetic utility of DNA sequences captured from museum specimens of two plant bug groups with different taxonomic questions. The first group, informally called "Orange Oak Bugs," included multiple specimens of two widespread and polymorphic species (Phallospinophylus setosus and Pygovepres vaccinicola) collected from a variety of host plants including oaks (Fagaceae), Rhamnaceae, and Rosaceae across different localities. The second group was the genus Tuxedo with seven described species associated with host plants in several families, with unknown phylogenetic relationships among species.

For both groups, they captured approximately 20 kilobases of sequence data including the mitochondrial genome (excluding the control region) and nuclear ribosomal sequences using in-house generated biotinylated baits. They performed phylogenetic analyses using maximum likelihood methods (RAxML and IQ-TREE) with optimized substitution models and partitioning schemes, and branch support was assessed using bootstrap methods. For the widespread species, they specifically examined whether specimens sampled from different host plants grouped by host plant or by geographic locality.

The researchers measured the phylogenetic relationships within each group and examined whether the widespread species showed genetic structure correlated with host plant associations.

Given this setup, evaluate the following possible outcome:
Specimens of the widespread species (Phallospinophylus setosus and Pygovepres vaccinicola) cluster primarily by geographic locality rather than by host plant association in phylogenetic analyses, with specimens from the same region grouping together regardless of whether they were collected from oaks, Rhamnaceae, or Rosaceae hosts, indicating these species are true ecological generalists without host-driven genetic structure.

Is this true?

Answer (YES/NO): NO